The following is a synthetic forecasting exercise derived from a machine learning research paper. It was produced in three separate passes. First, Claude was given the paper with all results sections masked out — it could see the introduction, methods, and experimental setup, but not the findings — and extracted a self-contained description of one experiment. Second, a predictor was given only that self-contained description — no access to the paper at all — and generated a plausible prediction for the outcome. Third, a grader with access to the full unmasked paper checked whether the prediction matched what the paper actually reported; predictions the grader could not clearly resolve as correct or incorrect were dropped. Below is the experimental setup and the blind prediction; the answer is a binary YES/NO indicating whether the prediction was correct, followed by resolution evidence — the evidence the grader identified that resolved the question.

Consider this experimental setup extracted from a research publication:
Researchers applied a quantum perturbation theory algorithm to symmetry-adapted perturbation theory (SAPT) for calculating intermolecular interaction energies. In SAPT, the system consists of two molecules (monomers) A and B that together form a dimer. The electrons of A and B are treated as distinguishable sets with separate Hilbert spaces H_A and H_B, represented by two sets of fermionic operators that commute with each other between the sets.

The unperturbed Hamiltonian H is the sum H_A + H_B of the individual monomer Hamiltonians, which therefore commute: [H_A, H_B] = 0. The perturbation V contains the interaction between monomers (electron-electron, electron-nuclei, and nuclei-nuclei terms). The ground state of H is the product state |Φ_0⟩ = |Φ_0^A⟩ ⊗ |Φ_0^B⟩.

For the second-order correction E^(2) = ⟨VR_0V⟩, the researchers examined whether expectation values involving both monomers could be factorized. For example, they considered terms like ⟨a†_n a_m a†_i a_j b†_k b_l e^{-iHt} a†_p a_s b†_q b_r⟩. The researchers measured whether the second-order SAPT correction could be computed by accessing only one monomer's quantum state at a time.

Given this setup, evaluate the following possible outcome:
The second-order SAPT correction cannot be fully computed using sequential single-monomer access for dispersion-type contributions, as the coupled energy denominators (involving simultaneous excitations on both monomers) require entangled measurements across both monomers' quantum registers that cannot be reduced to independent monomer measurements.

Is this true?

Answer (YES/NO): NO